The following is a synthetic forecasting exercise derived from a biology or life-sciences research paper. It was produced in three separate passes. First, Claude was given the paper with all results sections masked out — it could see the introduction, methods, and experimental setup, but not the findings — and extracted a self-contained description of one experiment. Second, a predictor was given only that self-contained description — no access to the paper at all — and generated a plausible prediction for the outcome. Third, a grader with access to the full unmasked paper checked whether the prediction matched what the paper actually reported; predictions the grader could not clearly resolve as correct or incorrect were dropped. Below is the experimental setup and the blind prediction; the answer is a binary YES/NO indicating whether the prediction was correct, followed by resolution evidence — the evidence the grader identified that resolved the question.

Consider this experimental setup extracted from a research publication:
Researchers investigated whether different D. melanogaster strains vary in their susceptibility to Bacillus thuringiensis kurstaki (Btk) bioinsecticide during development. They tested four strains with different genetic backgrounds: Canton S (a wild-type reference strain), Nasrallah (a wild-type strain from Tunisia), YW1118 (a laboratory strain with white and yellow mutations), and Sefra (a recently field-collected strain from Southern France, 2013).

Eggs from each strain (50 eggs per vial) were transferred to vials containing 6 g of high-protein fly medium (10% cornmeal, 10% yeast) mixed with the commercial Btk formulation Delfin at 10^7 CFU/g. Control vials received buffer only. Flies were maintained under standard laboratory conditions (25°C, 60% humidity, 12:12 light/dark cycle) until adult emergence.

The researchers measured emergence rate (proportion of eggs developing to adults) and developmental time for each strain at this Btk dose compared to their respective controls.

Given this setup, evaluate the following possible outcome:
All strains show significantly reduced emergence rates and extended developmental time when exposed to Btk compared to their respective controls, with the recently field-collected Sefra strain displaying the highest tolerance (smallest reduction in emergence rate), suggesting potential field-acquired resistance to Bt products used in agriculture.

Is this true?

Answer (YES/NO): NO